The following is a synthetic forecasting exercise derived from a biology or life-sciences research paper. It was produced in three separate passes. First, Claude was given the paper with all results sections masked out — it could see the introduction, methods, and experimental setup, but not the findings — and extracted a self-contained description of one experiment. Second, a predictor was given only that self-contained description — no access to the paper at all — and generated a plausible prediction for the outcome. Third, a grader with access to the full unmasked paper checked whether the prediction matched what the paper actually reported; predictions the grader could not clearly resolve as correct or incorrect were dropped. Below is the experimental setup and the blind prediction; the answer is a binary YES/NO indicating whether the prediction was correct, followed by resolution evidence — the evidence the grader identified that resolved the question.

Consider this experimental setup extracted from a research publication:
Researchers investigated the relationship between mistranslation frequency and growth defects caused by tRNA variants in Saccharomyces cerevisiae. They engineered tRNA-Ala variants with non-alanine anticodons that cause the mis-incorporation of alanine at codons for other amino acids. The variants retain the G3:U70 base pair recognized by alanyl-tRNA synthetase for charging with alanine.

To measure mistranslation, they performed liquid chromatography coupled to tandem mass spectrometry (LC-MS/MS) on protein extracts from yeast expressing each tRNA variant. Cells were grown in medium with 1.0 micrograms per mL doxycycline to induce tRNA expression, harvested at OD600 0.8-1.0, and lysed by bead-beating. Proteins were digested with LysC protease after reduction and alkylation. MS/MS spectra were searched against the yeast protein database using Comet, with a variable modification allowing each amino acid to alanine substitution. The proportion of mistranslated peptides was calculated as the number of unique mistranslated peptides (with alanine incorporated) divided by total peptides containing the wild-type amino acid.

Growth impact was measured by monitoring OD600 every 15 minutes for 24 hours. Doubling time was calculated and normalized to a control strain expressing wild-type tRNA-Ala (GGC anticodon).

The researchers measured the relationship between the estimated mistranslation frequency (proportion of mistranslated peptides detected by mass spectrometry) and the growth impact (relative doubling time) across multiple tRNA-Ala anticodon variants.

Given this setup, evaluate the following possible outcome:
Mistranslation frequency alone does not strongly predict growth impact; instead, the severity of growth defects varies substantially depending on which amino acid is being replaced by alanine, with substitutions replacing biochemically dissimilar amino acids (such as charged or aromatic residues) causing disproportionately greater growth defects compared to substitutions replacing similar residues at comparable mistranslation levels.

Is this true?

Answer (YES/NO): YES